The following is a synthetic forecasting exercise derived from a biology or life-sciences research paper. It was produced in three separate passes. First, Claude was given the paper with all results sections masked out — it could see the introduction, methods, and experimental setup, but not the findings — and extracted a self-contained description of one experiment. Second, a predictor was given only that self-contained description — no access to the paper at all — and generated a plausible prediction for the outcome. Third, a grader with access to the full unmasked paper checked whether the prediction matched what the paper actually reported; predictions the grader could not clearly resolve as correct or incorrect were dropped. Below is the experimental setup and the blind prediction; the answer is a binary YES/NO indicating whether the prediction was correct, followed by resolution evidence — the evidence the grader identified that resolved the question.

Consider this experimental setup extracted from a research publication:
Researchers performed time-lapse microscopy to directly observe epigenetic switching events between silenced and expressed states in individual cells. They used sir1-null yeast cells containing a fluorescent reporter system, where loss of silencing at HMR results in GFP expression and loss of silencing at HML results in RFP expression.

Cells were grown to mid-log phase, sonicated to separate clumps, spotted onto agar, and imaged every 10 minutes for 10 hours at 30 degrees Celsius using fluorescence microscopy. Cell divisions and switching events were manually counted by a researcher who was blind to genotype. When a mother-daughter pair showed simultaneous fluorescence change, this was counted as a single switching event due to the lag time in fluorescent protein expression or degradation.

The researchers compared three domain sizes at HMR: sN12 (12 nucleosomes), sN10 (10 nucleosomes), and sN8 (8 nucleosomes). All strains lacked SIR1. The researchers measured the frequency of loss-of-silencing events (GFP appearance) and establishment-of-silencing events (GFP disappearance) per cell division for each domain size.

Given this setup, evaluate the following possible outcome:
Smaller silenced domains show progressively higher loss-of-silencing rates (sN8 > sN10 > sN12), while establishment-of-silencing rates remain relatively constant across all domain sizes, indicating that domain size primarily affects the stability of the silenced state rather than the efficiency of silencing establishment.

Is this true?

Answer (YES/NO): NO